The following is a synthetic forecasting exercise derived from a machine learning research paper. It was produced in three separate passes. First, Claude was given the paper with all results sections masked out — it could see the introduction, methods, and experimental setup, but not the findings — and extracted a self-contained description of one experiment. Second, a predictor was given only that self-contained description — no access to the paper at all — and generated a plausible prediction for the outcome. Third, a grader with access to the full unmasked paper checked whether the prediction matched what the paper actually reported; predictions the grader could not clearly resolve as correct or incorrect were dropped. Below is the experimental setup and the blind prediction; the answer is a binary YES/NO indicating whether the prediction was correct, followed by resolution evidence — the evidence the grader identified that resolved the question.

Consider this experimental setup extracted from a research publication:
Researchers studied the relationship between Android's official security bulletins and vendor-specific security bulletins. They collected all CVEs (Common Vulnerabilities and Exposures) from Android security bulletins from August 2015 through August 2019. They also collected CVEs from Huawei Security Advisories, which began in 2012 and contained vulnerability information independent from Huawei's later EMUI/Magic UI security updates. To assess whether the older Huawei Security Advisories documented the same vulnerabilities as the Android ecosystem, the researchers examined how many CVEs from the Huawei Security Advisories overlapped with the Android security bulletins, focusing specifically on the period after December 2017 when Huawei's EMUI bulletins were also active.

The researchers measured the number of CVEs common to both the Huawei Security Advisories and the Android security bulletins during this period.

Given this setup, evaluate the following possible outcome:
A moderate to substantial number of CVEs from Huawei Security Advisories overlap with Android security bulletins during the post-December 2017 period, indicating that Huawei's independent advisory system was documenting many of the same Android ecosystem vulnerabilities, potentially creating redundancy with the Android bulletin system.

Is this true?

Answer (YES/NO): NO